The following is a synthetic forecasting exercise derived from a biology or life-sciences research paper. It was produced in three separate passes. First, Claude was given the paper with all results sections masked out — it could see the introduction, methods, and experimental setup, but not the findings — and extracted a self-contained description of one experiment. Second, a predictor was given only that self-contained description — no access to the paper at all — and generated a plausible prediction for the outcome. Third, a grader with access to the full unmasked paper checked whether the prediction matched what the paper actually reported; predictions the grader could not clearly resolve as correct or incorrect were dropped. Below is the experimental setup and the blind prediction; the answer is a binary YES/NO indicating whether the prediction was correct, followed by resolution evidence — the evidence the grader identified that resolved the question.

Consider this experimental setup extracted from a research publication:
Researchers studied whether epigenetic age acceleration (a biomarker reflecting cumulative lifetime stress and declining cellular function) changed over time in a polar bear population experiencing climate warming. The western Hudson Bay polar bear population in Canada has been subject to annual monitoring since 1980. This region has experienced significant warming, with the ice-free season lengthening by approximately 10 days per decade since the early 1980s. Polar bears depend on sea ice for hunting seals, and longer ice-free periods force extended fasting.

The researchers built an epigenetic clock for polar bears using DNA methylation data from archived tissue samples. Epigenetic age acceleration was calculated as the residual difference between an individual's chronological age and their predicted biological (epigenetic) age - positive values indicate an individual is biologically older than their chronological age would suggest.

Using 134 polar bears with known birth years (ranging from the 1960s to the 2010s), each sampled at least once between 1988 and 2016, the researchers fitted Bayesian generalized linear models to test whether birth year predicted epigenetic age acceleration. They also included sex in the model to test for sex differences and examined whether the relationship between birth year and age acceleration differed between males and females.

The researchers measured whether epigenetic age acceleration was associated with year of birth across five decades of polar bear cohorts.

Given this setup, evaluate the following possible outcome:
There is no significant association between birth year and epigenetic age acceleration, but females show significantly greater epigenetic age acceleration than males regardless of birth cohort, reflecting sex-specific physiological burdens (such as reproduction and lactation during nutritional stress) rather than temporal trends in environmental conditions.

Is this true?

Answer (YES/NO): NO